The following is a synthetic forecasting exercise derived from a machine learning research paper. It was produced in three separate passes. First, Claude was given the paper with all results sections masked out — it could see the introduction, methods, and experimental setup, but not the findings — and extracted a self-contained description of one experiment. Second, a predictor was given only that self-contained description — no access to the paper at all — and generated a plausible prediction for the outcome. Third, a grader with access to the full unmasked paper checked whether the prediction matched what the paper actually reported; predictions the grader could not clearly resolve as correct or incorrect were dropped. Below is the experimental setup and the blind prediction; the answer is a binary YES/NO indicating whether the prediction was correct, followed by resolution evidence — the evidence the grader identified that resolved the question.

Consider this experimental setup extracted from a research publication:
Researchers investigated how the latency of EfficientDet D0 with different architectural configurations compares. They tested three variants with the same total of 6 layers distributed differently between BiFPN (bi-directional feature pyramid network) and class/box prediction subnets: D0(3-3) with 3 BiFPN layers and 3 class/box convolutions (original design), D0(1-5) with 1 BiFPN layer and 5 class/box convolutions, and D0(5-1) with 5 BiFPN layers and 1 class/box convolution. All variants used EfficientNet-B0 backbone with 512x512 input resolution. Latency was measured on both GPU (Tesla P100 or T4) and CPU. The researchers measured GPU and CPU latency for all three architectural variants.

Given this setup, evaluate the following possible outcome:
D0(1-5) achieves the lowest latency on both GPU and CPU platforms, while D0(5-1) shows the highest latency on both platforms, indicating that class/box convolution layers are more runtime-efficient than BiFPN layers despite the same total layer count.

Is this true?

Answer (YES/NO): YES